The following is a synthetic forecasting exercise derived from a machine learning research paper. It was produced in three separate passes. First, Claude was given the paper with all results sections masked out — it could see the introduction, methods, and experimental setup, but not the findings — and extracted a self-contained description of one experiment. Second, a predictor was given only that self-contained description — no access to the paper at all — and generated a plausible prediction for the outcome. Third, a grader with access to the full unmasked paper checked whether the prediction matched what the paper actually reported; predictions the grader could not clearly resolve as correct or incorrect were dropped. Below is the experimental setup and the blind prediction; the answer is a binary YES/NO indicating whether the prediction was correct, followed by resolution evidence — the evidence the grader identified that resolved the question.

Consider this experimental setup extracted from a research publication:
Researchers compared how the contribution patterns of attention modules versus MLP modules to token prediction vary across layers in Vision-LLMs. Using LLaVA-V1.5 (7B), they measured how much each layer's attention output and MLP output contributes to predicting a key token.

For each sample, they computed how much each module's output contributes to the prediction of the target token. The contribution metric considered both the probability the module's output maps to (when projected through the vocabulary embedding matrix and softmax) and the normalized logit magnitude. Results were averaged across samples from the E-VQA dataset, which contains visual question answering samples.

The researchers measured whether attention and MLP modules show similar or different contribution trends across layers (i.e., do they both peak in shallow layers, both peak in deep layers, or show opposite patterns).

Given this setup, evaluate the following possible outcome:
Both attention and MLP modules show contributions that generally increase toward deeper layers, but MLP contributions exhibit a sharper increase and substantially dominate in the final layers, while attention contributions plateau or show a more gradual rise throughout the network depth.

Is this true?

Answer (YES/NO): NO